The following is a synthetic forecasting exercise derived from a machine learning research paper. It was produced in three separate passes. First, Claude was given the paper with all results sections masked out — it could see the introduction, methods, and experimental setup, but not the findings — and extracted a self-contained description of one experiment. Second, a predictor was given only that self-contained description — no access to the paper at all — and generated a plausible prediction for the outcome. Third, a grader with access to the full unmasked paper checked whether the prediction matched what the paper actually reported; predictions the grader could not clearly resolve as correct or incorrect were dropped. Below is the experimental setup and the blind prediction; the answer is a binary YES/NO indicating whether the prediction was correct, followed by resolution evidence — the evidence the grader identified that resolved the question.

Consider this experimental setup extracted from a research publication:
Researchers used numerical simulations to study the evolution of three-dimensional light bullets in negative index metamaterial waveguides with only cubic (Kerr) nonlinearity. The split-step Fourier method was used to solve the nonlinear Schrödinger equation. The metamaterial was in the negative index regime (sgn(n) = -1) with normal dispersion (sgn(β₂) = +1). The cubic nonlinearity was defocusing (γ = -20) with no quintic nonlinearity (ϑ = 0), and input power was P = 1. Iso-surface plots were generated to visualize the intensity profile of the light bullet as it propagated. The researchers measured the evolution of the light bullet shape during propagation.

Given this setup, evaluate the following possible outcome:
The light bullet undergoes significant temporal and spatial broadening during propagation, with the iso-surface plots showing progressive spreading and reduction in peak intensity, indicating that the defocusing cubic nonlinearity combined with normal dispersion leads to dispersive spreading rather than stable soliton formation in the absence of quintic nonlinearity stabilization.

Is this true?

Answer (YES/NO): NO